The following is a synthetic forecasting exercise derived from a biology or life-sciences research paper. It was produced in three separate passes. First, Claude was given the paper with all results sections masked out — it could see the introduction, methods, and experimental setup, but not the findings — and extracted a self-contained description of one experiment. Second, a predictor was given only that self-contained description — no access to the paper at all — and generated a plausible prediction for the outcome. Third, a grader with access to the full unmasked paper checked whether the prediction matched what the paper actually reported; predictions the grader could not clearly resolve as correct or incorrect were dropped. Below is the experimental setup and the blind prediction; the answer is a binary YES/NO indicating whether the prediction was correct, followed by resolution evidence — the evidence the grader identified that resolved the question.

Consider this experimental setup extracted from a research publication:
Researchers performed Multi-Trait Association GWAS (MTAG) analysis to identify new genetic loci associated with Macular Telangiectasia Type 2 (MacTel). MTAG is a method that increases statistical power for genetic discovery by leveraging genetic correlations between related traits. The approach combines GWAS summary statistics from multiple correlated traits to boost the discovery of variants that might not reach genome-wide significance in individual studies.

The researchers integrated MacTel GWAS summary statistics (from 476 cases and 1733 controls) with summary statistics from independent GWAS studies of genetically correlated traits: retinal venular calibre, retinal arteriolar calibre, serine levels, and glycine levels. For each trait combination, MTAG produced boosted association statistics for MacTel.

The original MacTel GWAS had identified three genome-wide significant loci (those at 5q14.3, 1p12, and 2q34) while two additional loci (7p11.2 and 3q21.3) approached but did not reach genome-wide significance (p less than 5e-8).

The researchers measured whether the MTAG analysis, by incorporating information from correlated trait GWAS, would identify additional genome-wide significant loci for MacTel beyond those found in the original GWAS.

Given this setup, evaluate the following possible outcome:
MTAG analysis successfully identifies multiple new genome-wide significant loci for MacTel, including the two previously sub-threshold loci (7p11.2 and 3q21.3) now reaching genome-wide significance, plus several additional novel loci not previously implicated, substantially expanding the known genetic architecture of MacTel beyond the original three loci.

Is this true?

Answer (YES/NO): NO